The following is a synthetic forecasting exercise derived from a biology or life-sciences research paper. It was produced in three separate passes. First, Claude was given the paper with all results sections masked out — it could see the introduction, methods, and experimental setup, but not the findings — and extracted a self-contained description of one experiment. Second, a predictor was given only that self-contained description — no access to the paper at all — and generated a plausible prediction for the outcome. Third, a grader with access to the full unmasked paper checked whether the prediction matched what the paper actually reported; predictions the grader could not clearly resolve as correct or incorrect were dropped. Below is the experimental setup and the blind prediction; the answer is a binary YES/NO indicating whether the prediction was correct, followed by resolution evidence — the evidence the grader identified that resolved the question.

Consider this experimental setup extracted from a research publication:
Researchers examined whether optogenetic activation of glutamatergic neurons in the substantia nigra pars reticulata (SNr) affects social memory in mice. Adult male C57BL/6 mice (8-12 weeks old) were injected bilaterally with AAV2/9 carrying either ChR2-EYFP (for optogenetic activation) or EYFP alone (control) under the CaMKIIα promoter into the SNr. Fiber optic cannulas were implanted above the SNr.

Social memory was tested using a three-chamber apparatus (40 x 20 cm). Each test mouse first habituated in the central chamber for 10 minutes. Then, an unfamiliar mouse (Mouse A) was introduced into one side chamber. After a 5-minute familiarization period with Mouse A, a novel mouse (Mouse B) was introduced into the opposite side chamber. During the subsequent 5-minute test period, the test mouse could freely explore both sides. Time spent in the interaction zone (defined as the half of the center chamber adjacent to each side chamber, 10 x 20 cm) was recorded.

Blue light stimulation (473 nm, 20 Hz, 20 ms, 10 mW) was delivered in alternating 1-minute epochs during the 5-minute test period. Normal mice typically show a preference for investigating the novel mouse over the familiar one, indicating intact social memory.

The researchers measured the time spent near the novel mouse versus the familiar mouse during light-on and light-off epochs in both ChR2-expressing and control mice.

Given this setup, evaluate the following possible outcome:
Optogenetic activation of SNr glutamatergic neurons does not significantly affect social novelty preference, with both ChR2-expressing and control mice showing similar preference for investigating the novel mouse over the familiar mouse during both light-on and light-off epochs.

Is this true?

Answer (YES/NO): YES